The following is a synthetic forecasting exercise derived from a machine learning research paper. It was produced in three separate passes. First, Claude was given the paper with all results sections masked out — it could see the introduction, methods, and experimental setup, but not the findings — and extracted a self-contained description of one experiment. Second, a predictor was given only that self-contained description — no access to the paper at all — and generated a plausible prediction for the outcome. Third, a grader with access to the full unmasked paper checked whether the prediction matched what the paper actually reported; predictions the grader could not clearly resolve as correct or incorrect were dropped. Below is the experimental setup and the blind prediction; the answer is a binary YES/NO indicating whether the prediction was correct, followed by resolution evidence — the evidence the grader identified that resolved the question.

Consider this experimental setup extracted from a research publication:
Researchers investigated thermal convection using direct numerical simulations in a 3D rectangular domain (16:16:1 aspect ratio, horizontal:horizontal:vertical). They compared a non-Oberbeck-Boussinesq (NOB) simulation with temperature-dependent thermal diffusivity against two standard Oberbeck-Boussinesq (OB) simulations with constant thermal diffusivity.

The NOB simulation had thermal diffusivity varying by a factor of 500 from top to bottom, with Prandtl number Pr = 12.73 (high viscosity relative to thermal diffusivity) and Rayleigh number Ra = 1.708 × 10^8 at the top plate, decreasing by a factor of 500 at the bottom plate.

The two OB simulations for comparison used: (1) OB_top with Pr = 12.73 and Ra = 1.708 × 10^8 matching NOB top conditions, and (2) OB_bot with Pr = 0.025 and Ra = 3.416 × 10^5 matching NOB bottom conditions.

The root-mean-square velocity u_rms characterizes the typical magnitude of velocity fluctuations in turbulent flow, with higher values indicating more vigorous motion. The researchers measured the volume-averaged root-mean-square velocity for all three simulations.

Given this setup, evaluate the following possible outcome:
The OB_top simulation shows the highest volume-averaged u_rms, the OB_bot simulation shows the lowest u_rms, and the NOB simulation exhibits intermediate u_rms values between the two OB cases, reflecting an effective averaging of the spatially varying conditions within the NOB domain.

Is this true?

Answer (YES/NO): NO